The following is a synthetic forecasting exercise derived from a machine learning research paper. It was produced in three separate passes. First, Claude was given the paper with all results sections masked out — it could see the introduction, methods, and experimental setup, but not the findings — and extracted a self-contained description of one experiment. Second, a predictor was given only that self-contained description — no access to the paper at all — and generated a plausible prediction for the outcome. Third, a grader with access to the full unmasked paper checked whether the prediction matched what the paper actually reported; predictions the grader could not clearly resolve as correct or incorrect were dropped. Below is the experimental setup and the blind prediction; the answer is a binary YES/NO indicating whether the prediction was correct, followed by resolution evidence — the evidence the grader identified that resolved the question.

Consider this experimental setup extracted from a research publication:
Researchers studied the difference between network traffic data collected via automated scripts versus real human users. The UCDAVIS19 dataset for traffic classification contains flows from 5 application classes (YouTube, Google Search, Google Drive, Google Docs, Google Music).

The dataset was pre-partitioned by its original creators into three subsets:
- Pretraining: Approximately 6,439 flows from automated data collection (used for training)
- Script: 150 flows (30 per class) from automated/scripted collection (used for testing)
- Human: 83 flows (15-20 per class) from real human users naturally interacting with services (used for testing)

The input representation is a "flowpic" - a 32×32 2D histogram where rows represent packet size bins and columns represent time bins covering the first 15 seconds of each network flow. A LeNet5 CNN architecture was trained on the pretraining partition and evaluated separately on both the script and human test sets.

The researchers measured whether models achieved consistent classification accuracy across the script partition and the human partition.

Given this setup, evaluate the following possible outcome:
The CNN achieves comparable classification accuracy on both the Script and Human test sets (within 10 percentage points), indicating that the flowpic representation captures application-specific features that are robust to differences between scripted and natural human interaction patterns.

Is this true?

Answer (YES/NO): NO